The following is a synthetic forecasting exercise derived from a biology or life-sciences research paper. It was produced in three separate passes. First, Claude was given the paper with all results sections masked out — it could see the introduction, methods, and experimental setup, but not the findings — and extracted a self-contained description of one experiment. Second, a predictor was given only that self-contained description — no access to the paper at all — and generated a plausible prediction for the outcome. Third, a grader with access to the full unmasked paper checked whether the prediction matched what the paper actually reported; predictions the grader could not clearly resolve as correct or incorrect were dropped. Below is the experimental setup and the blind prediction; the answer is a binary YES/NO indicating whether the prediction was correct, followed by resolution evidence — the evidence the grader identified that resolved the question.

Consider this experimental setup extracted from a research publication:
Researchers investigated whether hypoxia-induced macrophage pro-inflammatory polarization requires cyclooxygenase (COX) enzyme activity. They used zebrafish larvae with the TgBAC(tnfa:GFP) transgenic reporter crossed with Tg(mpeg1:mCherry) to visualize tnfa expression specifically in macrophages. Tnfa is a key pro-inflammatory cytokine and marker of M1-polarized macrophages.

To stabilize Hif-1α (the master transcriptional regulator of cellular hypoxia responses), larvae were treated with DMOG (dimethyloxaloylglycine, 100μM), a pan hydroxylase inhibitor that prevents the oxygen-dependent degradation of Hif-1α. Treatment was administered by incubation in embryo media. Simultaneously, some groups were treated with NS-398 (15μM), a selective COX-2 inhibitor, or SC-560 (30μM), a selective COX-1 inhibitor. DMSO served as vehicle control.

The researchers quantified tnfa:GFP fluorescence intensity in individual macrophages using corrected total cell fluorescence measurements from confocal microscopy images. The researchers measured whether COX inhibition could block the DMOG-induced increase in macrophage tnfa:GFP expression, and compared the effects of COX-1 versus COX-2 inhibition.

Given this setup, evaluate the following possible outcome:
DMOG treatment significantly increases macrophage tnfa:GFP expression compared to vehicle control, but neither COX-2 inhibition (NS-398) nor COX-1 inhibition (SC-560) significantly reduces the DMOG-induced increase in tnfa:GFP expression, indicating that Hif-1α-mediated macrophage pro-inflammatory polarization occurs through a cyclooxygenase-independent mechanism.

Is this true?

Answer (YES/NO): NO